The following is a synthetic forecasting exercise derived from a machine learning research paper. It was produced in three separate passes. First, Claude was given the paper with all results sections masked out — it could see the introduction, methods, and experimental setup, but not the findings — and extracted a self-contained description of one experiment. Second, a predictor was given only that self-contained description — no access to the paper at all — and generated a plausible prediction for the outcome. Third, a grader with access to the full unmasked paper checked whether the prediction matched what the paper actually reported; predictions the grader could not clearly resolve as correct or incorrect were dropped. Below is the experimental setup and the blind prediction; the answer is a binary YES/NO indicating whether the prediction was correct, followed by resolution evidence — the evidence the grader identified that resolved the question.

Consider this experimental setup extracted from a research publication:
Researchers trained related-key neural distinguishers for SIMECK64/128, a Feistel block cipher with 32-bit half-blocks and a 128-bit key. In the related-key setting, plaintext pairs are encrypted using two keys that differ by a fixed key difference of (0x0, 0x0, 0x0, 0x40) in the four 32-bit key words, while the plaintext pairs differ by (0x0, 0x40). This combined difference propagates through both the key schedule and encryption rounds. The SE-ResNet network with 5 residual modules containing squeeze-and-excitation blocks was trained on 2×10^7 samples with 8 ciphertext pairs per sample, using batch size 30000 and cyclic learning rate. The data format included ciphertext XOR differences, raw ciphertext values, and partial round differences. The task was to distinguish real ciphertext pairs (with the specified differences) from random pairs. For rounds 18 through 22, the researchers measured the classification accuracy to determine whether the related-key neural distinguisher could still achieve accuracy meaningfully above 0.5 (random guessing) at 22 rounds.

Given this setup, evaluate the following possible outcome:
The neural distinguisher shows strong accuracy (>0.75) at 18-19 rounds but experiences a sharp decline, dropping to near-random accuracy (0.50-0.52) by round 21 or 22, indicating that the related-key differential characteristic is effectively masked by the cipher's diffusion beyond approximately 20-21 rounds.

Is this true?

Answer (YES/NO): NO